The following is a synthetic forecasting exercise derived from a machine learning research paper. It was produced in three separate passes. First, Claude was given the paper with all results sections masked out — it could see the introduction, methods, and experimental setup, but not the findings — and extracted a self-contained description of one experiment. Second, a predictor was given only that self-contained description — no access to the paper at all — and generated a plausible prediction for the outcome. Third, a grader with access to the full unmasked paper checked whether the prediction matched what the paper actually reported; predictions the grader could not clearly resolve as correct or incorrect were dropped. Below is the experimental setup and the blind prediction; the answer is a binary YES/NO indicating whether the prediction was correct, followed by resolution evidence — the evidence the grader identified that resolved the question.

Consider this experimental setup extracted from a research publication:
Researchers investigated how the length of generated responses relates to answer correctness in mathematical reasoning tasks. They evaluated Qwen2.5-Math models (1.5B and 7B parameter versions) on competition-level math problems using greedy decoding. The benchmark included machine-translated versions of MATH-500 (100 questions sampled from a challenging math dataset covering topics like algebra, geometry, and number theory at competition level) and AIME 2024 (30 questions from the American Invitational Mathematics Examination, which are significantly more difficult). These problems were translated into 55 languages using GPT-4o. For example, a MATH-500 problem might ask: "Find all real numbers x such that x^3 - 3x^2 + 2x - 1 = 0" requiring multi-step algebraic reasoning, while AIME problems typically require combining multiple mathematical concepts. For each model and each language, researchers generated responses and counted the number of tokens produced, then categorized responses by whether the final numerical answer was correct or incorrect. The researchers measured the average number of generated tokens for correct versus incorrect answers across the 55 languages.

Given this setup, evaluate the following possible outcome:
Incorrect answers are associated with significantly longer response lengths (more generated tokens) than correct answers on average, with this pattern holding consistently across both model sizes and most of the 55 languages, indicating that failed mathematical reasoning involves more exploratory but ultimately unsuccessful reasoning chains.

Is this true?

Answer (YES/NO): YES